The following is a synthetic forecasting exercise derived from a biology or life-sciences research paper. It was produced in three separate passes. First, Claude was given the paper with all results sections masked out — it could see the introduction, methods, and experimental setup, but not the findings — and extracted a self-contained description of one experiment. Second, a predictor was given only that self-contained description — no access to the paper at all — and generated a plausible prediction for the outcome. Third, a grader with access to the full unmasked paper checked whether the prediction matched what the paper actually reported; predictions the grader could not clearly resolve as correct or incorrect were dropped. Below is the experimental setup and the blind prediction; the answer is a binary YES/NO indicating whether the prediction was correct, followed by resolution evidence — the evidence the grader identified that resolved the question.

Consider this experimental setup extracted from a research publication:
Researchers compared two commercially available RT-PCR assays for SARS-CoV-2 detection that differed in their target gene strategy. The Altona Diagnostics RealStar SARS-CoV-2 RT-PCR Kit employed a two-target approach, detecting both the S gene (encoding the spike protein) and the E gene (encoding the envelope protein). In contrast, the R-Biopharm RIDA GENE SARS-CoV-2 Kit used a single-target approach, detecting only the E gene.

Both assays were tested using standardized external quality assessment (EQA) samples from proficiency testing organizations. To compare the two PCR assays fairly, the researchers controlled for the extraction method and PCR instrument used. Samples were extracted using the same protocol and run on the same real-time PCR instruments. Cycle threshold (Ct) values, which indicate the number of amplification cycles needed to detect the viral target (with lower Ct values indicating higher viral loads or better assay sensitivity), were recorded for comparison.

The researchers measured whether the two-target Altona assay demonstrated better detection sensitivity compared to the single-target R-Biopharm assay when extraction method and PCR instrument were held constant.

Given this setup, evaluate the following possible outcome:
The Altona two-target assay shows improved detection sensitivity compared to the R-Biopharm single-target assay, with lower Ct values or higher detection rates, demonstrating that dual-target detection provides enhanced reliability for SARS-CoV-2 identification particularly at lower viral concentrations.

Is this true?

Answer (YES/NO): NO